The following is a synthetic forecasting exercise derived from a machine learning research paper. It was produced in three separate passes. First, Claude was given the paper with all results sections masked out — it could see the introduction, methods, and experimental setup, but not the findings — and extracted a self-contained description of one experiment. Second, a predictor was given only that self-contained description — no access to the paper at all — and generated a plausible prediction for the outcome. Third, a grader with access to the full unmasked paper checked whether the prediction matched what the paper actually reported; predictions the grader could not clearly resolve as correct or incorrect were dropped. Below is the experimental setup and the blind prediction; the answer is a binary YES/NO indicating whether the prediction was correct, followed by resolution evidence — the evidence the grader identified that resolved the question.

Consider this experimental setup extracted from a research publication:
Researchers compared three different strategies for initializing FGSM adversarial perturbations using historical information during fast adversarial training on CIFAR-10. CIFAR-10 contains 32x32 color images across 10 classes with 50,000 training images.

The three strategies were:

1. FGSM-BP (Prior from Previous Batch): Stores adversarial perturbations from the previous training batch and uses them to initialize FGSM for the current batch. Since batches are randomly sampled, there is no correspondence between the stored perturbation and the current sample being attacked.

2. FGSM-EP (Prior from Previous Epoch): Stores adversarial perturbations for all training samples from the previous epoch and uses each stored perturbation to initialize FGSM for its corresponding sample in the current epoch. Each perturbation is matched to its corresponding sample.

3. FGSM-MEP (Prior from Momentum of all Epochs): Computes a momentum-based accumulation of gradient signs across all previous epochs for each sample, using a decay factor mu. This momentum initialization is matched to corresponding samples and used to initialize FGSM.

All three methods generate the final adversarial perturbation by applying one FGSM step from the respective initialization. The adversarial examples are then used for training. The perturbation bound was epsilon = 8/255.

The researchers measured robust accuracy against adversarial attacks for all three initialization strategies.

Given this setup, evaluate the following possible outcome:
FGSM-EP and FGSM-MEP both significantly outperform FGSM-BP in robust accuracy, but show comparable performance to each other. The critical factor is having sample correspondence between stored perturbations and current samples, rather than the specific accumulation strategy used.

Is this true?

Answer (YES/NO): NO